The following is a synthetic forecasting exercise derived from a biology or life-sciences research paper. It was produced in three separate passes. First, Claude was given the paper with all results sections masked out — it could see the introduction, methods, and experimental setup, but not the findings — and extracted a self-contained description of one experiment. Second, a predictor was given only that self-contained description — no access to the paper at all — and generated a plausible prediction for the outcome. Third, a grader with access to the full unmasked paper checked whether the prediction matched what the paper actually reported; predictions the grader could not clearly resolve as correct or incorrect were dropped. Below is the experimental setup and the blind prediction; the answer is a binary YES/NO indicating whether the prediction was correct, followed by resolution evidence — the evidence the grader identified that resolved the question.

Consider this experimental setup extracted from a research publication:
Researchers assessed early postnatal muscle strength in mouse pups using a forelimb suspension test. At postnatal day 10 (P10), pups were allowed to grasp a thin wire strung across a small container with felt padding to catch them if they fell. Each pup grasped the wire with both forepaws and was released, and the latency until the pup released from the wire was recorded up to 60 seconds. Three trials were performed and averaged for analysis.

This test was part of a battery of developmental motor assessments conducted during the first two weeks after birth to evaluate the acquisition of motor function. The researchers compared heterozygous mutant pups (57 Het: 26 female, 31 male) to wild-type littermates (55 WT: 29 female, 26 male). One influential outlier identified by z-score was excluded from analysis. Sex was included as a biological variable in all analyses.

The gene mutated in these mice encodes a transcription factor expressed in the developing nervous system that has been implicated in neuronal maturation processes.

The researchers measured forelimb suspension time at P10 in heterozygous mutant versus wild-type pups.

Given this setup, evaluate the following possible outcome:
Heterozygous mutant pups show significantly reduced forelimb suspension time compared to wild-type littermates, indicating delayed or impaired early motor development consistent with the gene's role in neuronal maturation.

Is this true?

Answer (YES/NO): NO